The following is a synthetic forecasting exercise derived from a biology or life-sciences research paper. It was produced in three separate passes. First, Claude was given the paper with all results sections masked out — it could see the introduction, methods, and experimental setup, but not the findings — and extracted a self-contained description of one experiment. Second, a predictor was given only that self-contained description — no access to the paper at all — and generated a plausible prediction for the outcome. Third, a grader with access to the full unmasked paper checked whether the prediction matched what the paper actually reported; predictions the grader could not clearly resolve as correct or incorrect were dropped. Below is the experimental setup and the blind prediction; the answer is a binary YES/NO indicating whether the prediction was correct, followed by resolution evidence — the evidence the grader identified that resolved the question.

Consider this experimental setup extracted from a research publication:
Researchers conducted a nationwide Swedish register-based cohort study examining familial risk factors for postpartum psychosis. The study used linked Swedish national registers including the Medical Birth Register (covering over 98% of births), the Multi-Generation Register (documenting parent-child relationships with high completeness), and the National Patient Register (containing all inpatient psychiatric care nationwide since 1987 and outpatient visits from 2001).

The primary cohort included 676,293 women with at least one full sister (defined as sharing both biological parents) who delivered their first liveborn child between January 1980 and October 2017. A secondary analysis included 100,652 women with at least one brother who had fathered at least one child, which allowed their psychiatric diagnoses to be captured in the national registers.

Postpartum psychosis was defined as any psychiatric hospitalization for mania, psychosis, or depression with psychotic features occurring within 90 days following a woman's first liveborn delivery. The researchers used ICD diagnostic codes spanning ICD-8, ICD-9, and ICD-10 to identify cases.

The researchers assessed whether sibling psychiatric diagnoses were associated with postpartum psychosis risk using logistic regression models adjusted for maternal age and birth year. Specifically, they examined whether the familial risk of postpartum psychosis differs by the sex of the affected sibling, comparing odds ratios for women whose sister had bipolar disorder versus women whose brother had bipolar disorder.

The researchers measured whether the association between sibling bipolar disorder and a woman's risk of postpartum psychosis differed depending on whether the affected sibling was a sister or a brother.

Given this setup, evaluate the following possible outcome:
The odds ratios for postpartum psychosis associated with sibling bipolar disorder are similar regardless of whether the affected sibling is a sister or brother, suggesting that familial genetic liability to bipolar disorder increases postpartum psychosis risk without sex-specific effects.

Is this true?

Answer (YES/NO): YES